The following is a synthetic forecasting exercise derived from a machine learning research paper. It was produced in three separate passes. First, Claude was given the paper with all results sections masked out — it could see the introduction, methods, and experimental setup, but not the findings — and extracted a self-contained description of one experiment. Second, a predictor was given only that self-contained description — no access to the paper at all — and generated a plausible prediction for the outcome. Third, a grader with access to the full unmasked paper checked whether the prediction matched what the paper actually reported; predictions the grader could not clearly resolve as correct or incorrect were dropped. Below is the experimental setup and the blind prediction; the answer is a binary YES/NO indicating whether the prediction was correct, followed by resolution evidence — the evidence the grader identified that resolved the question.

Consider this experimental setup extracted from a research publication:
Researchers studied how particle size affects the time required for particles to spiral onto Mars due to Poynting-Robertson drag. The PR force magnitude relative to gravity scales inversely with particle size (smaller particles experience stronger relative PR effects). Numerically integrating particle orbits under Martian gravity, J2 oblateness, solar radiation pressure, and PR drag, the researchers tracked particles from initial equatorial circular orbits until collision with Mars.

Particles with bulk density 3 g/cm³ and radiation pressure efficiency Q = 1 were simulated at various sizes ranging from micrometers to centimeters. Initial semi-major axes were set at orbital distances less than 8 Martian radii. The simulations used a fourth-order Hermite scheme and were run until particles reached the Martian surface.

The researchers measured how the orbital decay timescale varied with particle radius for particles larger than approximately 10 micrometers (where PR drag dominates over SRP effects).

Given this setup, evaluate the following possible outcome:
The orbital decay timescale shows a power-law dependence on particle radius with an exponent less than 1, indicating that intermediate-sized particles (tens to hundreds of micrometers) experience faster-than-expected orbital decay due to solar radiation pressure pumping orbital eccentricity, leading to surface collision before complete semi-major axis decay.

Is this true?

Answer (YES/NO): NO